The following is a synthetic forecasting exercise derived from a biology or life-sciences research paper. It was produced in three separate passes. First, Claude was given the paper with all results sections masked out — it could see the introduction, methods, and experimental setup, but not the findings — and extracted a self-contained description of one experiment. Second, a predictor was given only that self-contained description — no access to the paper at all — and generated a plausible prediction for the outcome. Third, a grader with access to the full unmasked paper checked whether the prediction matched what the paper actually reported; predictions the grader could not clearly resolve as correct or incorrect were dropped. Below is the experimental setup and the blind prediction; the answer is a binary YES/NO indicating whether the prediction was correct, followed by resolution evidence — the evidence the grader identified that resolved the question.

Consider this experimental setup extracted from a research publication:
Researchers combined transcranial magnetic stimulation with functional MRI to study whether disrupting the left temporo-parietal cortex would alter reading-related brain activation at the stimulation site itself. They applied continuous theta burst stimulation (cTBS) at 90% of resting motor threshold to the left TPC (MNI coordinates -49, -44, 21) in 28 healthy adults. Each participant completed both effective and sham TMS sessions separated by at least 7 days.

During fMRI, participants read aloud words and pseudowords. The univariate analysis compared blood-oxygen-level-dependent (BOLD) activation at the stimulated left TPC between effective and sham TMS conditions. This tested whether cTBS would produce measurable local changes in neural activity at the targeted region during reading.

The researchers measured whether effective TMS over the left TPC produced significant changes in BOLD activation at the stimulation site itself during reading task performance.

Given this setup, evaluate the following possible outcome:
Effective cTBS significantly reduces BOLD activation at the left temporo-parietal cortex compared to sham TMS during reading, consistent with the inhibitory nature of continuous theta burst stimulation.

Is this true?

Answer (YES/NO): NO